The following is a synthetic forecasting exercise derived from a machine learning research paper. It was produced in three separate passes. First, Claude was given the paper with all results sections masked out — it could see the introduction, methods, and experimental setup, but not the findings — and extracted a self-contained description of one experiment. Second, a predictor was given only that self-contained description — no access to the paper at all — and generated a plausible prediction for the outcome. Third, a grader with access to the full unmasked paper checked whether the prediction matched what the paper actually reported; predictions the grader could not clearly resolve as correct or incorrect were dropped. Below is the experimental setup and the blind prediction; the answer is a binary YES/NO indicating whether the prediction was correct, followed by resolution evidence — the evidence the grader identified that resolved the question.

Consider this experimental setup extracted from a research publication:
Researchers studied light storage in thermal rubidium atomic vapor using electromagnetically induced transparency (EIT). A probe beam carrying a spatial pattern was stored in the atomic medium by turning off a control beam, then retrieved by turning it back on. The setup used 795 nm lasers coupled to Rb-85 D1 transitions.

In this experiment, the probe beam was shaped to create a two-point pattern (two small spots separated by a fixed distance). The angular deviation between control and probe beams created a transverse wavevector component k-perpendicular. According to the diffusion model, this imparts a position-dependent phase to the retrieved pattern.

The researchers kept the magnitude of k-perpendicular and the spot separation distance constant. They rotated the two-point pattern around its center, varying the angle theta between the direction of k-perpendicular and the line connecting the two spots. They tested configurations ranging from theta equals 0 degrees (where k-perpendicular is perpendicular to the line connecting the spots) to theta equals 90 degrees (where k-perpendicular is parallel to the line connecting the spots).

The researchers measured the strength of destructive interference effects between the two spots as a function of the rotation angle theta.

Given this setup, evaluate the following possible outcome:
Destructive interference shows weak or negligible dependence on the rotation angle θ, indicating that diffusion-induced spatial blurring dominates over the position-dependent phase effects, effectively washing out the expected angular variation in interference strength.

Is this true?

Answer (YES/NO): NO